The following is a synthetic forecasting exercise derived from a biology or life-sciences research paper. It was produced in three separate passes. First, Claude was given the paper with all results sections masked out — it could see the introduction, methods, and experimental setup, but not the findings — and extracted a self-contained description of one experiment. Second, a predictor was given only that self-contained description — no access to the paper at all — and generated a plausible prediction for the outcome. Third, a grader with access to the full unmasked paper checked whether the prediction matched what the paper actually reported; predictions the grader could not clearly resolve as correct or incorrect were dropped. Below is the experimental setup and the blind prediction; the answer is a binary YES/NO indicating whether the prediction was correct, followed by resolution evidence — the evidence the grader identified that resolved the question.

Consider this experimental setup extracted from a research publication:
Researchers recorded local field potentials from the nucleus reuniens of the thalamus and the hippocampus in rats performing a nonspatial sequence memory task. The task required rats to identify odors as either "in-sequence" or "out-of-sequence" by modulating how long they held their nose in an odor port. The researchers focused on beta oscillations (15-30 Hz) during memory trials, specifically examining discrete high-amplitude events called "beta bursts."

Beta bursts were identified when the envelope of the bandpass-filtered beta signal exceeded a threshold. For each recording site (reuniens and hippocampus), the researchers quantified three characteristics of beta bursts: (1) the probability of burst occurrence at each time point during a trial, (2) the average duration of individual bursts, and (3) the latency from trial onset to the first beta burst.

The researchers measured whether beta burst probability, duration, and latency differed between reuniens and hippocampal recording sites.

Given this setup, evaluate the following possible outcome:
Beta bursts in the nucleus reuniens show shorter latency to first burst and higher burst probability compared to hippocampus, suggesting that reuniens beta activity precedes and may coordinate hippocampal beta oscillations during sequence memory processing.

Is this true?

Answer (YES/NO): NO